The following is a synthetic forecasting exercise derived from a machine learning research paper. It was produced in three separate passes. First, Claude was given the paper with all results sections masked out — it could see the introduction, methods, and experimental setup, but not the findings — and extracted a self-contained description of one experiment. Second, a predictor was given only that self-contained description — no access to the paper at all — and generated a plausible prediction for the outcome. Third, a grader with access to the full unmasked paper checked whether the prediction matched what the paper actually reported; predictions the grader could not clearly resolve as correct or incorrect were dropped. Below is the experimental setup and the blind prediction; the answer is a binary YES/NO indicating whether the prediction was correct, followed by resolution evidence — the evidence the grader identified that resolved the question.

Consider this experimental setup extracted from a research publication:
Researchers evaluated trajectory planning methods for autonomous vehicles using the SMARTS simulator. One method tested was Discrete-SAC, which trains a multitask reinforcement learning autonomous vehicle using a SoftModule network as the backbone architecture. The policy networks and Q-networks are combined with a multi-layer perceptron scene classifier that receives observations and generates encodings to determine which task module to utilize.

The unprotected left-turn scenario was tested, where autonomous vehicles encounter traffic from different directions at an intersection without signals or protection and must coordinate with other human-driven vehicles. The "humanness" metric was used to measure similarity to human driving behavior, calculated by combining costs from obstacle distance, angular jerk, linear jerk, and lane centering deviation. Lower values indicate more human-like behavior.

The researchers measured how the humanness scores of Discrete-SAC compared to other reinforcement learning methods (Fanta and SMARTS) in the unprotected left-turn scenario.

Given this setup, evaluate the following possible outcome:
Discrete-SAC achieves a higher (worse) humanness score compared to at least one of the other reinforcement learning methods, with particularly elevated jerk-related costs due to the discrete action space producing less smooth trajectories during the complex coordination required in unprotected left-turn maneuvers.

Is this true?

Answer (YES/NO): NO